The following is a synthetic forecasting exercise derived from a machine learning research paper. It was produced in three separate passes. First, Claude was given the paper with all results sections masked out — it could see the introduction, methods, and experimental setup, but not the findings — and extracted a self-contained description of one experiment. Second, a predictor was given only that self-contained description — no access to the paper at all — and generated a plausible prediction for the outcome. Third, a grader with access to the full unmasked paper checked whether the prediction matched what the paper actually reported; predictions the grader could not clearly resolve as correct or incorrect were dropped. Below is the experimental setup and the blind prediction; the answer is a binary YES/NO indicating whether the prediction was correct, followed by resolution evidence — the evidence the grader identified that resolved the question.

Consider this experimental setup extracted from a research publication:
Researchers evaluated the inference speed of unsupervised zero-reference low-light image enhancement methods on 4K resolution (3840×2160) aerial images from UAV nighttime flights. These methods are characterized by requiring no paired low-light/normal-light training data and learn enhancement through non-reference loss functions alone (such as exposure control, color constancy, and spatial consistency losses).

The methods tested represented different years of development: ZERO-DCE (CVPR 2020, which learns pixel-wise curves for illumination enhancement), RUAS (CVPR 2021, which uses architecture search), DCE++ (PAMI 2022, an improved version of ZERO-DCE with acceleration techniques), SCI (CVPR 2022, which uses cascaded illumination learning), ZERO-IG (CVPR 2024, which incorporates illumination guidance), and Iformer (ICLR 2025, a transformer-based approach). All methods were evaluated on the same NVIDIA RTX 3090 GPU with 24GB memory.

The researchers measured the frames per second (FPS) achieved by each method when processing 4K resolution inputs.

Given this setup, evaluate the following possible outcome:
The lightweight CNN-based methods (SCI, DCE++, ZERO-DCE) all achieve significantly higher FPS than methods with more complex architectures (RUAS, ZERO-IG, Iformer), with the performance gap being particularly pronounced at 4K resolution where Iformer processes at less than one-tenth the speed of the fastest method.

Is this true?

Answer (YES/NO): NO